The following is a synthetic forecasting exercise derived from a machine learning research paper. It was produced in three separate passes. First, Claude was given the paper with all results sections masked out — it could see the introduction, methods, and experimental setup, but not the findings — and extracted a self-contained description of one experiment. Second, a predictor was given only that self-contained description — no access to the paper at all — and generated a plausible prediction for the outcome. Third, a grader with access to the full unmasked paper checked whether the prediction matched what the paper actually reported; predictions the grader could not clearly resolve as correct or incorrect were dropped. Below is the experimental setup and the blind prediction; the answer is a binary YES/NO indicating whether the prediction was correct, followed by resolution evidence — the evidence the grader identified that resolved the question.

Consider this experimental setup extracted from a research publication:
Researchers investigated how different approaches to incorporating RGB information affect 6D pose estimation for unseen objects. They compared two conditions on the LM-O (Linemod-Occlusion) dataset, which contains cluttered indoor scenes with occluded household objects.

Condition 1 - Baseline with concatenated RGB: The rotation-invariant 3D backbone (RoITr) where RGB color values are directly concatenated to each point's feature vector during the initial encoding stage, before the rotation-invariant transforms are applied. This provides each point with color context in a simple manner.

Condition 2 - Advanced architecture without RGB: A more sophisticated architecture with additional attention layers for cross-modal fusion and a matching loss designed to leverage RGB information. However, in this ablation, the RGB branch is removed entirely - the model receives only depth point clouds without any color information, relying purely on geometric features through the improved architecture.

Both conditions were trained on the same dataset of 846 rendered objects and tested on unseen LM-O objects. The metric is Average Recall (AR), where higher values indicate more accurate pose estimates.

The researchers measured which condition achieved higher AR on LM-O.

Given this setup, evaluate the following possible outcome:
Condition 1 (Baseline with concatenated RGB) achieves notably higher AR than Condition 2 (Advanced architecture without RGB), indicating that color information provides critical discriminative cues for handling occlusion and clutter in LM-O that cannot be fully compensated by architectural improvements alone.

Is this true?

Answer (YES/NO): YES